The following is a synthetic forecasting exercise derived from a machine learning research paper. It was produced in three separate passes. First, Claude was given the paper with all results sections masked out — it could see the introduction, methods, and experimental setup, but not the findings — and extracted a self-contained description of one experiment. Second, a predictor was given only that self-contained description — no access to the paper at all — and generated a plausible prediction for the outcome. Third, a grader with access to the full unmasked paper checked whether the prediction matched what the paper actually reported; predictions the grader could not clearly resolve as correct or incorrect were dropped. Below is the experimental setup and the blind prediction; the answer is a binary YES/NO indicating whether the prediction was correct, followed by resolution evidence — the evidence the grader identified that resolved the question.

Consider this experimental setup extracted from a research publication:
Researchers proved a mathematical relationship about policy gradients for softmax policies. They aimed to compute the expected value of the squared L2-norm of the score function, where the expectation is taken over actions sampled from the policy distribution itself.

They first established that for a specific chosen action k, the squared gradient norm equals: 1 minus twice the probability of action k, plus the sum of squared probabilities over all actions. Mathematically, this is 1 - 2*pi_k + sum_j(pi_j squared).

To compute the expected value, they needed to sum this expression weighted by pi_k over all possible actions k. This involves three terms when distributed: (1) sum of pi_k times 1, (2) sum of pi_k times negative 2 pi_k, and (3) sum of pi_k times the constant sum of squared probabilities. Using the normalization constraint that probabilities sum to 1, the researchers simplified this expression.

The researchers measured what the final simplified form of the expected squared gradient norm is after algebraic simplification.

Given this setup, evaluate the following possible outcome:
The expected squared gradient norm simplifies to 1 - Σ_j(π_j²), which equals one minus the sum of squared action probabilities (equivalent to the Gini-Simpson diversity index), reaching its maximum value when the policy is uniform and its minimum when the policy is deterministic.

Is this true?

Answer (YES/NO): YES